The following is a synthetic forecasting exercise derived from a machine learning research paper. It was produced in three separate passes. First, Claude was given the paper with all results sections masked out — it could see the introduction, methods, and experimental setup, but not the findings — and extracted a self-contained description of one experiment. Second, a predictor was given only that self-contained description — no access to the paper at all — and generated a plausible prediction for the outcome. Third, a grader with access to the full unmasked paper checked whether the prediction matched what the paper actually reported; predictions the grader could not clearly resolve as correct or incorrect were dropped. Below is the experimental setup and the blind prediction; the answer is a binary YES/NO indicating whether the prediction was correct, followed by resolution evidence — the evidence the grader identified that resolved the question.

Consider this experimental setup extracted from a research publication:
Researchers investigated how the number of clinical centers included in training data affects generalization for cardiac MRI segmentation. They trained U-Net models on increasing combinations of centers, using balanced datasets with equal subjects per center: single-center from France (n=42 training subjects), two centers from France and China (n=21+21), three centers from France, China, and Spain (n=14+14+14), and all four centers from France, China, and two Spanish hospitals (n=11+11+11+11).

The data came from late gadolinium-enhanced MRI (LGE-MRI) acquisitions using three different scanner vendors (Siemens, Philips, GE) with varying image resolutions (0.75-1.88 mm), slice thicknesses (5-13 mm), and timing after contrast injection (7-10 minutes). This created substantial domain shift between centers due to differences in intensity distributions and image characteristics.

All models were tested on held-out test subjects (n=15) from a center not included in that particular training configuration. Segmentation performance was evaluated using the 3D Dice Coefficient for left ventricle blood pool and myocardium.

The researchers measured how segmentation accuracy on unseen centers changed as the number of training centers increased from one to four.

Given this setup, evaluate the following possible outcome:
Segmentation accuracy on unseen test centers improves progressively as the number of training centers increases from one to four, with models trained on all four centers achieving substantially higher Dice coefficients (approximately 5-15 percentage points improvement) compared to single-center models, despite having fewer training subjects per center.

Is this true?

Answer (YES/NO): NO